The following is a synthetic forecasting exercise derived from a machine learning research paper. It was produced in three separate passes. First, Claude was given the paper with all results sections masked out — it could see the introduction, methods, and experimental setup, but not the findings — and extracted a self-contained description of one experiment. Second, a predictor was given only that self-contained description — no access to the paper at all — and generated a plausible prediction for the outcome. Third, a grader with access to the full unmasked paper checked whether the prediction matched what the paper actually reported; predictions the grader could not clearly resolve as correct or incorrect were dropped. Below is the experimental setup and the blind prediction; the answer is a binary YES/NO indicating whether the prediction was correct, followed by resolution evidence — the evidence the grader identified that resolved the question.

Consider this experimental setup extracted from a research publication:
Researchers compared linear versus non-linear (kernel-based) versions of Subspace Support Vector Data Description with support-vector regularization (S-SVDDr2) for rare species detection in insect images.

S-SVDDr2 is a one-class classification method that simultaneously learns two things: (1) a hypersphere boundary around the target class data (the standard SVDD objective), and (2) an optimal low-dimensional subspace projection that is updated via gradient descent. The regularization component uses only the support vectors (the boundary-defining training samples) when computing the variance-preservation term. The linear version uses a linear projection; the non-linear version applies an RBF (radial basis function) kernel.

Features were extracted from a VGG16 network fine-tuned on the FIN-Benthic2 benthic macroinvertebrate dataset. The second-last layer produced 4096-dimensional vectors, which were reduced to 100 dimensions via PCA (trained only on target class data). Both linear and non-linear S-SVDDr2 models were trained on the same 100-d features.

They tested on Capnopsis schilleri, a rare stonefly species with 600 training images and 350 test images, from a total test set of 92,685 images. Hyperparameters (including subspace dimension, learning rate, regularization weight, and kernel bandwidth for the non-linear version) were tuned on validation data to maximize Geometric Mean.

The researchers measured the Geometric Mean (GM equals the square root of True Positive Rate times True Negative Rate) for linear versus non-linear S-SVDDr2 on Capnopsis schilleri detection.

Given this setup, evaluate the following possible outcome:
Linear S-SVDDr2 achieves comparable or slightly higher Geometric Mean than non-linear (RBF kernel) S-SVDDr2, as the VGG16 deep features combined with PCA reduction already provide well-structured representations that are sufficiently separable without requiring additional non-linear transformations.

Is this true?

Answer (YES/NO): NO